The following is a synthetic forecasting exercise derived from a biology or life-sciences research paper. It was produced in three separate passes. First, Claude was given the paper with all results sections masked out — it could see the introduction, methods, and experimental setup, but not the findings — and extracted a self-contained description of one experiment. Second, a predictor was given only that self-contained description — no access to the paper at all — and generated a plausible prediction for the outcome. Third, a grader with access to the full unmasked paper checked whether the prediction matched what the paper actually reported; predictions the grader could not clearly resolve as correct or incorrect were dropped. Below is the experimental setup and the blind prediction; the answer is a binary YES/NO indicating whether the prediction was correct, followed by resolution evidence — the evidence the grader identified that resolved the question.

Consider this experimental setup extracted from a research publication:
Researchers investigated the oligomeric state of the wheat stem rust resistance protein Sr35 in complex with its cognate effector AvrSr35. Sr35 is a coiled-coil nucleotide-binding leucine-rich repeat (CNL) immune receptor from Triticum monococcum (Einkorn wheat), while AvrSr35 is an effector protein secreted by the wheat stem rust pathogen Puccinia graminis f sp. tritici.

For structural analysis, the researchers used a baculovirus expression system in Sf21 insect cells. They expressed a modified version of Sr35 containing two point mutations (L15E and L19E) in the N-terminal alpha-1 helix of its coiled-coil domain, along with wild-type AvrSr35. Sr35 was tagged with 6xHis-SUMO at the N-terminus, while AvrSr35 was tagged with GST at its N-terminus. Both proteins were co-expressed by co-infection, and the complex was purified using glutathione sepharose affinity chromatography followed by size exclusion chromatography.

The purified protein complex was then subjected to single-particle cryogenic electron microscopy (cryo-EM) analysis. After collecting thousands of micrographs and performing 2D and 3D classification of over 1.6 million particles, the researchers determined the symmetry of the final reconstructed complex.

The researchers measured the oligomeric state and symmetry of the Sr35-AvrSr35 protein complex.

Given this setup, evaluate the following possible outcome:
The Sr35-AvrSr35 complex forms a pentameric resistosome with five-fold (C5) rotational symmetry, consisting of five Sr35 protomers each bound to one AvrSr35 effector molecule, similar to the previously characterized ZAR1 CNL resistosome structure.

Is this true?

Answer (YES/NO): YES